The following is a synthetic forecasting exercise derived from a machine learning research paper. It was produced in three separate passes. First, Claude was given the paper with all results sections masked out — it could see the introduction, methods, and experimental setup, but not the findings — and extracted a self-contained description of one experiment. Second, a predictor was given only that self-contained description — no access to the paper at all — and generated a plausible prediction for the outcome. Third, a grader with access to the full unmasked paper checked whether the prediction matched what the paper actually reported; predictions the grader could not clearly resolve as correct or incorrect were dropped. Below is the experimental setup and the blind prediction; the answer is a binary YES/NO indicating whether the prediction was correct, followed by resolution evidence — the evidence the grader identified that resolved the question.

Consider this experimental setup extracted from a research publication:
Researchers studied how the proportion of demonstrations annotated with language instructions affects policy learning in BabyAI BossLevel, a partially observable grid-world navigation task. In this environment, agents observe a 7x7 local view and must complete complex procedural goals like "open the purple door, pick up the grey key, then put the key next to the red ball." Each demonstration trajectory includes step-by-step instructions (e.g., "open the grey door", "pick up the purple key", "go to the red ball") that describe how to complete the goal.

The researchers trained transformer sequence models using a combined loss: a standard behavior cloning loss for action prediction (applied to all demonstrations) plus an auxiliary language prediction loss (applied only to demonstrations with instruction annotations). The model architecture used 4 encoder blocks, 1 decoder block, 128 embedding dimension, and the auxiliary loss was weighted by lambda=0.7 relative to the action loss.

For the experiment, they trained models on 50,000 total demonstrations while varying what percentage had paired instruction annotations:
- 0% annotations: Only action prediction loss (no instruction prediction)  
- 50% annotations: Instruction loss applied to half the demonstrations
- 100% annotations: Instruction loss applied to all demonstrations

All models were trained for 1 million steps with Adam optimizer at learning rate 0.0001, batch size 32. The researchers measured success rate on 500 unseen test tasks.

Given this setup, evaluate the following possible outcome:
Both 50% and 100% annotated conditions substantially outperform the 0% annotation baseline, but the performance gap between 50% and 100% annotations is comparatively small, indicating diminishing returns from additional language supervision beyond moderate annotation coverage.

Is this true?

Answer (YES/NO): YES